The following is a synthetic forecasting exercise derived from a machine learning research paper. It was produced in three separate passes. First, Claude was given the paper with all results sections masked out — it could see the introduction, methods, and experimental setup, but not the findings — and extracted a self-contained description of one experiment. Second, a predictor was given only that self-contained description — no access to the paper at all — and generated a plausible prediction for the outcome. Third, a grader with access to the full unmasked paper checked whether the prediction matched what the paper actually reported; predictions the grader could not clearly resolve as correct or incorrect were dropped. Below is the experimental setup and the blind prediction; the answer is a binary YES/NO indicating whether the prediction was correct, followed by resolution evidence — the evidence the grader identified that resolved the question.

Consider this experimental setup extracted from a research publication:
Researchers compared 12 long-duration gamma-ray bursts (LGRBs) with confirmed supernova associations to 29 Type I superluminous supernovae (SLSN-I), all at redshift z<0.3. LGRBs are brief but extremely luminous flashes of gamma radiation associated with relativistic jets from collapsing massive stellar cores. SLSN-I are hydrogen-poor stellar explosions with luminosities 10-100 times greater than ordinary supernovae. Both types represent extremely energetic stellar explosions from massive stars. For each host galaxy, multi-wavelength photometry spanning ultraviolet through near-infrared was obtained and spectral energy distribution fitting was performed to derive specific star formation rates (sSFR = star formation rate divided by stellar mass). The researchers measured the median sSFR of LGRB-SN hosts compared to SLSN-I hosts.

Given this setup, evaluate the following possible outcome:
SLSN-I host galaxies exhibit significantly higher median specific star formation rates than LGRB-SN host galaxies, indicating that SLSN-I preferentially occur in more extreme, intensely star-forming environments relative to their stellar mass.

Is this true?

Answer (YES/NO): NO